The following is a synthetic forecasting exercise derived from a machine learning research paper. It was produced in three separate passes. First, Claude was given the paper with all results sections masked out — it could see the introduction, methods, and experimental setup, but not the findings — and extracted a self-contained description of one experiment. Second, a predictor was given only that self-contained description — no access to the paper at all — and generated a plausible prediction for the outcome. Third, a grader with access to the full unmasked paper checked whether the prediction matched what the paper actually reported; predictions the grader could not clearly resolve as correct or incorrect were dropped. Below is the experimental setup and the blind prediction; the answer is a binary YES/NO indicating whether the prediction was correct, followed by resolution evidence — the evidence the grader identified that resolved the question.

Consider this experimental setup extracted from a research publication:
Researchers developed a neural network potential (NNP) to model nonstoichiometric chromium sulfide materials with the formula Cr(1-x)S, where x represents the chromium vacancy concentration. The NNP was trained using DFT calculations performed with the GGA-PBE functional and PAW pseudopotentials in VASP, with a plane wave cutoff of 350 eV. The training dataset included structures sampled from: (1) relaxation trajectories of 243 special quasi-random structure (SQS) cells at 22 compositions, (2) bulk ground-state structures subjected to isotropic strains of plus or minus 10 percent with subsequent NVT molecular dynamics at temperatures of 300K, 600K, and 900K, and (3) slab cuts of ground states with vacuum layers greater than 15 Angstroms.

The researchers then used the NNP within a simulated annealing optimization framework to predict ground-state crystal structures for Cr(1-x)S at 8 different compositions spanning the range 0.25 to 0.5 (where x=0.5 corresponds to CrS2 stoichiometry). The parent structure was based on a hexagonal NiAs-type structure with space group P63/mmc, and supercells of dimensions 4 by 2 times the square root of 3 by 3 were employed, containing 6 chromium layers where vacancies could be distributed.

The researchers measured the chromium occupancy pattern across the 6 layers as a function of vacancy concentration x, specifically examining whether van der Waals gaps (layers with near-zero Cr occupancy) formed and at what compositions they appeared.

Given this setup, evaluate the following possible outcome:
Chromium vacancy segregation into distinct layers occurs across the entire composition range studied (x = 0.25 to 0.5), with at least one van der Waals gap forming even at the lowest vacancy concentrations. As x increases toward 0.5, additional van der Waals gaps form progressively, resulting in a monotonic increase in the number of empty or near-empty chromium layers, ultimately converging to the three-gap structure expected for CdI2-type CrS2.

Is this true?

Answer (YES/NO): NO